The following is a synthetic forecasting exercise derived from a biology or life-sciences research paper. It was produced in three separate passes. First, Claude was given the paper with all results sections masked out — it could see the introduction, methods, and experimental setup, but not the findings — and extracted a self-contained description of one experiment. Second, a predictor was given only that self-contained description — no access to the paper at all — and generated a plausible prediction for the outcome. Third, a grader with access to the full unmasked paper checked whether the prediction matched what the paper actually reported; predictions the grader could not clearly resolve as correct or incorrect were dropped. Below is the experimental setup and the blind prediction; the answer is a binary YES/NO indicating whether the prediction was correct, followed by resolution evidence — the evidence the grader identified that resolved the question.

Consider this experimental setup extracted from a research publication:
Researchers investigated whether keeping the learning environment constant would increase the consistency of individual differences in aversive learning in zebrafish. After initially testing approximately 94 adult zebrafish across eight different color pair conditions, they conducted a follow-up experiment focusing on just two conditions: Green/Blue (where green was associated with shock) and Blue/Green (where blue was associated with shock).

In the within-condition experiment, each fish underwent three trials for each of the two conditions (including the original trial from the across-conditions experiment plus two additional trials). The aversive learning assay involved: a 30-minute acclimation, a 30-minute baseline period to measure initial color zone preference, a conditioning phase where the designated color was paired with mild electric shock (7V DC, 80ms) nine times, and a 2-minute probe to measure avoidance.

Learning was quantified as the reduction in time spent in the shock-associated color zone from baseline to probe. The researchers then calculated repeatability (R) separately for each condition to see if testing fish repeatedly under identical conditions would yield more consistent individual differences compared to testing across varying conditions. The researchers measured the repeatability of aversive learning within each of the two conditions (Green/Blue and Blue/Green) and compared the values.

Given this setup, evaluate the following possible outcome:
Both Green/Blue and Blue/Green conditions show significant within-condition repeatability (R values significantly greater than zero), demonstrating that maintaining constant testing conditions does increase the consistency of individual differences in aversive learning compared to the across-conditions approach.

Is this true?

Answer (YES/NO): NO